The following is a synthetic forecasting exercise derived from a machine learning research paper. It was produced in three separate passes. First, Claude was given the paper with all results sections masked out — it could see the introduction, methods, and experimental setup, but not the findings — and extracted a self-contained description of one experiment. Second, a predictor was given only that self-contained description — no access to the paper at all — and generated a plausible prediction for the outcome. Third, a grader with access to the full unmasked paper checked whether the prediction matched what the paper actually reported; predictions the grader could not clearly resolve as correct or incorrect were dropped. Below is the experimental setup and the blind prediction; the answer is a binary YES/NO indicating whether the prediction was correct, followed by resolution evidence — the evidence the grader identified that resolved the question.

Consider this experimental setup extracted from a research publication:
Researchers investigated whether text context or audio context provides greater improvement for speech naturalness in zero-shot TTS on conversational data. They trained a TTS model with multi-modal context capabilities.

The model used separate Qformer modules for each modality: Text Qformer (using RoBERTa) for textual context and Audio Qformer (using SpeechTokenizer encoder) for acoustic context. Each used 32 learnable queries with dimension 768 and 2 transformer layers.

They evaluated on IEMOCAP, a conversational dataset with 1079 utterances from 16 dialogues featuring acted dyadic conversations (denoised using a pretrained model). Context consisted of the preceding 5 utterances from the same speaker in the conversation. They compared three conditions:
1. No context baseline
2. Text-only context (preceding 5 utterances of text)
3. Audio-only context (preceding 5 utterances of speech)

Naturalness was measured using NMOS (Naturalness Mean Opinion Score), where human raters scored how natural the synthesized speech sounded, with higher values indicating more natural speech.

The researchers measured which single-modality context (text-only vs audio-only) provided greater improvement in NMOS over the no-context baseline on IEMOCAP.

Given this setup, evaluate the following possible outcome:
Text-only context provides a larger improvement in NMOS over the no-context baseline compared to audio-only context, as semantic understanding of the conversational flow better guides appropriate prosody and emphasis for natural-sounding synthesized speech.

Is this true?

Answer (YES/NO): NO